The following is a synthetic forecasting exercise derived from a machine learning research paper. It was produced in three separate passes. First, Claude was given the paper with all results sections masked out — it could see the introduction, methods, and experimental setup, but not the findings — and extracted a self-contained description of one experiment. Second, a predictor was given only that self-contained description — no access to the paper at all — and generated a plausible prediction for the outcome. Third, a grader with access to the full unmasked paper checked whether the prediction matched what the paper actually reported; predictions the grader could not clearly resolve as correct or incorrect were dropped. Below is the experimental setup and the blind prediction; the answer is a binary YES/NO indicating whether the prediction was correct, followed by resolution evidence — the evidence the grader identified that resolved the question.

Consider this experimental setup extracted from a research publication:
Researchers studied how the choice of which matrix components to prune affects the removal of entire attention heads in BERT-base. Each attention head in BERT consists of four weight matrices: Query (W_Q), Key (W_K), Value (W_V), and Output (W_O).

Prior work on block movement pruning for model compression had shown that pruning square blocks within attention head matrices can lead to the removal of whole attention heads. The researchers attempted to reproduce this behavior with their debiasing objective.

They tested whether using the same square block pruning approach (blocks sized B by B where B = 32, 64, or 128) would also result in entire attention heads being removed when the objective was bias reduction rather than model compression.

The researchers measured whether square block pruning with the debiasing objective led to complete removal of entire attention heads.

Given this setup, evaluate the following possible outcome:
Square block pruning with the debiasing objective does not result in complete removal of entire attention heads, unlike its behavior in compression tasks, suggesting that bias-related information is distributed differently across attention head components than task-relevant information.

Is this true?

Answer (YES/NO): YES